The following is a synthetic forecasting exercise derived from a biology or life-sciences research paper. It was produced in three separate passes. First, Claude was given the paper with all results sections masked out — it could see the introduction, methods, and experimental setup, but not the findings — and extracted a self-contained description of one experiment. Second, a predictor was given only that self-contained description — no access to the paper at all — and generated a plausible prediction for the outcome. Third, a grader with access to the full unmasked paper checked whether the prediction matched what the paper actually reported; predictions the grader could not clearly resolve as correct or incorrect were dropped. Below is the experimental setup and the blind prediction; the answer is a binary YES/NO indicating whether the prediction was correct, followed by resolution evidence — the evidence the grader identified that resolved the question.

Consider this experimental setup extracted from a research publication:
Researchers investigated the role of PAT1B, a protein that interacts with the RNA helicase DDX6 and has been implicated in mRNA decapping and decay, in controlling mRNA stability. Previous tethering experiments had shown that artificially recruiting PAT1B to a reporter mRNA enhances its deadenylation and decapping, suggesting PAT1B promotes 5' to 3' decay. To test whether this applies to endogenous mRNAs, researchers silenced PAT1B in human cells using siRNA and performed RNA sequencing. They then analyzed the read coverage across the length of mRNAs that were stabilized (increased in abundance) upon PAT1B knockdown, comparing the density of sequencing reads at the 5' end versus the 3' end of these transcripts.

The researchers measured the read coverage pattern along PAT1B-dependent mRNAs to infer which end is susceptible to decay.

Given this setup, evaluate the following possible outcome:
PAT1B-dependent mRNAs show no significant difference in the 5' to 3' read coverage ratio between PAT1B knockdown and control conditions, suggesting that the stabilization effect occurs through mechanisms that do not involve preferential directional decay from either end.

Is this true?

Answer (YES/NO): NO